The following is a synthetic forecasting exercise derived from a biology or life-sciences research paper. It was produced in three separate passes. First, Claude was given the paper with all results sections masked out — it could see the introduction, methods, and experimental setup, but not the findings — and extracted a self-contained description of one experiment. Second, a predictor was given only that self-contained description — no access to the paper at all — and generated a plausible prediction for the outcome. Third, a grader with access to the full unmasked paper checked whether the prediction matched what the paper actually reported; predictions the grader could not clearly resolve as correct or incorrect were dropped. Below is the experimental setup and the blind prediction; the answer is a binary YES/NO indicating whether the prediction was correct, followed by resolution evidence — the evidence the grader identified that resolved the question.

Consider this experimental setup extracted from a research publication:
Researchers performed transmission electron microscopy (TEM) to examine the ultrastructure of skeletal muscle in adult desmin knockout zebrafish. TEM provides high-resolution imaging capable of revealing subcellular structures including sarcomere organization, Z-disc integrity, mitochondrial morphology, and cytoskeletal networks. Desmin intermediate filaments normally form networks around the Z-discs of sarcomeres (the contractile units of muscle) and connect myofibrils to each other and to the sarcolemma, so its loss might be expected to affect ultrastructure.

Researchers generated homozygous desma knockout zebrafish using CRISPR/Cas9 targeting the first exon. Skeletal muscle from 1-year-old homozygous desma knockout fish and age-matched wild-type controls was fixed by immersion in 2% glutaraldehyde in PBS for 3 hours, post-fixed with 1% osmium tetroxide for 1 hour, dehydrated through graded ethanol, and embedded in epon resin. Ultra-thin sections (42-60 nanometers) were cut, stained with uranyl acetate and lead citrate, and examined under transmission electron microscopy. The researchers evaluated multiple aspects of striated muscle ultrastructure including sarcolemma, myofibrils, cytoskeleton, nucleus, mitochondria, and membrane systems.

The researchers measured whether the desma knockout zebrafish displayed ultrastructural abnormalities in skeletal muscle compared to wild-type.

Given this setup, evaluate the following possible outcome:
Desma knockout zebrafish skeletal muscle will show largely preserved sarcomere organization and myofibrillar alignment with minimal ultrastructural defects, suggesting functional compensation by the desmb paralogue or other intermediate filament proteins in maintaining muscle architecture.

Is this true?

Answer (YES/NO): NO